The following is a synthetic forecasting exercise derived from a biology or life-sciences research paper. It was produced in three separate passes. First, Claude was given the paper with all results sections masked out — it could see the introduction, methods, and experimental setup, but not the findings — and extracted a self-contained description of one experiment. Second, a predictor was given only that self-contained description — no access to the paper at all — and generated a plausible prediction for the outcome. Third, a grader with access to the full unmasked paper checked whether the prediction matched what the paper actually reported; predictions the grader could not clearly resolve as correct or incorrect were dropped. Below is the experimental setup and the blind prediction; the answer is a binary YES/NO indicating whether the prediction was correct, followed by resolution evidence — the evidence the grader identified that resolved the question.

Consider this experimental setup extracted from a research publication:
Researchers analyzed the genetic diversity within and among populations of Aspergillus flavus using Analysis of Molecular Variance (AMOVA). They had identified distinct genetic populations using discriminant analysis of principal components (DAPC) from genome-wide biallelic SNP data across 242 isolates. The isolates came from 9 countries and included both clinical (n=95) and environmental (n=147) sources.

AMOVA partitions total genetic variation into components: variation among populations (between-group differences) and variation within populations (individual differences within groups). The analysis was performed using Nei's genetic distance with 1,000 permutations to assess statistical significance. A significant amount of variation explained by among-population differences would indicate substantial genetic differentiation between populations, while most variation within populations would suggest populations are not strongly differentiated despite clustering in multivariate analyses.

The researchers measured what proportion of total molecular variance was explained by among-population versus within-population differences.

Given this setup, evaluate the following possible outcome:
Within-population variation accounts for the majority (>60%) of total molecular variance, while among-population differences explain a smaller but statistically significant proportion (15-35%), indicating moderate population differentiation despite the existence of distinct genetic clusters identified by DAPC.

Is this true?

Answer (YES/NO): NO